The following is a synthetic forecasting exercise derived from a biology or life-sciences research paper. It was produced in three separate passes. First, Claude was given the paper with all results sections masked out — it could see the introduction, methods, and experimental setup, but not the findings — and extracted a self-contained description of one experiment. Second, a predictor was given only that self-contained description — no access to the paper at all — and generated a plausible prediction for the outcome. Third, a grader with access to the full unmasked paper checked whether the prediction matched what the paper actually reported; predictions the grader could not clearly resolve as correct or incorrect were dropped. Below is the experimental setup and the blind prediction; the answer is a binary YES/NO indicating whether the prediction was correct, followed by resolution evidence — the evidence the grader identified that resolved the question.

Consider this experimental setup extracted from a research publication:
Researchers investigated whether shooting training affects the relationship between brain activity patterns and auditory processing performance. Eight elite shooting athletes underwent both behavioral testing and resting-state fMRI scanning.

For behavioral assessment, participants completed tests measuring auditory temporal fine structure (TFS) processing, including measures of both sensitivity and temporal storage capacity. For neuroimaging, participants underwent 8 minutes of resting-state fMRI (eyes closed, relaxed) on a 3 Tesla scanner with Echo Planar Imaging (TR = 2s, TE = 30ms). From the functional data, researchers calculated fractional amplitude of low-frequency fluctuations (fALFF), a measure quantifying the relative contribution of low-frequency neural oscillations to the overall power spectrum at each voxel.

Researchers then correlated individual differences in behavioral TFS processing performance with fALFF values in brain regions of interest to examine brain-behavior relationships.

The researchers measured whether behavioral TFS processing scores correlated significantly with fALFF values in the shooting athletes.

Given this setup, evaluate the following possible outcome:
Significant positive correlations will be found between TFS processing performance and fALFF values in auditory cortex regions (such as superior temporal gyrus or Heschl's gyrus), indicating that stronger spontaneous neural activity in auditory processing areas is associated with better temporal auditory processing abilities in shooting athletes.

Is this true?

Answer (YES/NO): NO